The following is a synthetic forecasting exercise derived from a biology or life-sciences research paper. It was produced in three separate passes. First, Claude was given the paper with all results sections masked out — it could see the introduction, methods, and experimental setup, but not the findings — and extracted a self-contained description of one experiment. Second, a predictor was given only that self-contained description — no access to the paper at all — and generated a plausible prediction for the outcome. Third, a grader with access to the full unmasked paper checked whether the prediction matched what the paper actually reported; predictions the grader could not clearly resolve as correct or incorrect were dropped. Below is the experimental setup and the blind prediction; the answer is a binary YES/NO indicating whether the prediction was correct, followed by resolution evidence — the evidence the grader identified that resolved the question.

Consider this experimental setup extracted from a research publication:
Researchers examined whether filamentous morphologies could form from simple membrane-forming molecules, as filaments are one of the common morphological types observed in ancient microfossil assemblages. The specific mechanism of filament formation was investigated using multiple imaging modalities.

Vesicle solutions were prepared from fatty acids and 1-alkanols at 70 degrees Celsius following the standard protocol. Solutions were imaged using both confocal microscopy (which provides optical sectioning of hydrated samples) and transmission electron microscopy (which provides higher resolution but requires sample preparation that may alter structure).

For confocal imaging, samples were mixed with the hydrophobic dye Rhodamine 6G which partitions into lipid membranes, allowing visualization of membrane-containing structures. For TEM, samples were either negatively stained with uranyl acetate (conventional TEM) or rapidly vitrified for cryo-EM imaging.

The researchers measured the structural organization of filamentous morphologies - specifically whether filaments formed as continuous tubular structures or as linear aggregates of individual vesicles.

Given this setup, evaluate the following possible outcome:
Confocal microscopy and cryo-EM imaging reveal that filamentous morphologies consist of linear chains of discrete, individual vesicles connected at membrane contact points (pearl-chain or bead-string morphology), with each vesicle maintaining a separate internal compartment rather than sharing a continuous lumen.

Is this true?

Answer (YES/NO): YES